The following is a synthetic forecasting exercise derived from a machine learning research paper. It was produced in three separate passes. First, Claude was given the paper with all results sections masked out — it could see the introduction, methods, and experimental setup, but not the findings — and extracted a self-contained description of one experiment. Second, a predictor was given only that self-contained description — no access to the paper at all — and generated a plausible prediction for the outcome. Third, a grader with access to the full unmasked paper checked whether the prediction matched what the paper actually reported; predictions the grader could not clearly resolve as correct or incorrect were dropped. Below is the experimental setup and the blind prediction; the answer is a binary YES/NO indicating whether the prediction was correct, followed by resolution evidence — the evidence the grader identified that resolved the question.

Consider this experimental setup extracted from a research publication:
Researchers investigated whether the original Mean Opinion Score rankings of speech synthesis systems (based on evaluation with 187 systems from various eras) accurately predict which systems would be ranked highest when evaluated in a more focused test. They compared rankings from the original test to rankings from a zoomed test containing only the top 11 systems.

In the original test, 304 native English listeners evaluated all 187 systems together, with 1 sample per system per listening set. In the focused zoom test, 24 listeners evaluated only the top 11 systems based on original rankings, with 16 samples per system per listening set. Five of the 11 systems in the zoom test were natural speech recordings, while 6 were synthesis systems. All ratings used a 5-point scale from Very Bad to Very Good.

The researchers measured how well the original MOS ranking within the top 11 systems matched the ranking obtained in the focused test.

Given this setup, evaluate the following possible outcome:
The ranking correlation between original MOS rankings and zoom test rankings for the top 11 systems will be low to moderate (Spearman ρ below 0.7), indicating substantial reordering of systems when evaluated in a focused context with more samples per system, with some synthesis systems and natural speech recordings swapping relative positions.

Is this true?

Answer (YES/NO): YES